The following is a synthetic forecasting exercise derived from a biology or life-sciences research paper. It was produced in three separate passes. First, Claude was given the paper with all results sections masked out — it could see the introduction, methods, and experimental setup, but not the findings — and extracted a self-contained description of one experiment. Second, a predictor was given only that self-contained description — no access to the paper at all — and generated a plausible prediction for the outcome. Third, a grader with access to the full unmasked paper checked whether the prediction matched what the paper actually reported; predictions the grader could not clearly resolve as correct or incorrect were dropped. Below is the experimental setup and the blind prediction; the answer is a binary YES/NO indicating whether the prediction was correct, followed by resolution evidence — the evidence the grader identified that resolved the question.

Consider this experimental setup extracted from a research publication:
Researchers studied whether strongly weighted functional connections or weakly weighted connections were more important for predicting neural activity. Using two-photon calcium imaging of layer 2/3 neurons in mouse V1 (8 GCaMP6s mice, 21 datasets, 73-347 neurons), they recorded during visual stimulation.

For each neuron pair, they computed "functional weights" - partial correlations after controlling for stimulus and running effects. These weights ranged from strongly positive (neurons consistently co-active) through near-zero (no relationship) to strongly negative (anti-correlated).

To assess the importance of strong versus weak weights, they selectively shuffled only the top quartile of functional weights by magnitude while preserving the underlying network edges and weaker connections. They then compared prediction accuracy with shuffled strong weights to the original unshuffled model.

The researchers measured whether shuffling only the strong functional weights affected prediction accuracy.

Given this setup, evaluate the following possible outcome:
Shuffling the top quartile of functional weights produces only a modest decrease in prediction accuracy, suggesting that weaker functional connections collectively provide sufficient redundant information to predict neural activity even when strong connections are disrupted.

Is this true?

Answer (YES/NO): NO